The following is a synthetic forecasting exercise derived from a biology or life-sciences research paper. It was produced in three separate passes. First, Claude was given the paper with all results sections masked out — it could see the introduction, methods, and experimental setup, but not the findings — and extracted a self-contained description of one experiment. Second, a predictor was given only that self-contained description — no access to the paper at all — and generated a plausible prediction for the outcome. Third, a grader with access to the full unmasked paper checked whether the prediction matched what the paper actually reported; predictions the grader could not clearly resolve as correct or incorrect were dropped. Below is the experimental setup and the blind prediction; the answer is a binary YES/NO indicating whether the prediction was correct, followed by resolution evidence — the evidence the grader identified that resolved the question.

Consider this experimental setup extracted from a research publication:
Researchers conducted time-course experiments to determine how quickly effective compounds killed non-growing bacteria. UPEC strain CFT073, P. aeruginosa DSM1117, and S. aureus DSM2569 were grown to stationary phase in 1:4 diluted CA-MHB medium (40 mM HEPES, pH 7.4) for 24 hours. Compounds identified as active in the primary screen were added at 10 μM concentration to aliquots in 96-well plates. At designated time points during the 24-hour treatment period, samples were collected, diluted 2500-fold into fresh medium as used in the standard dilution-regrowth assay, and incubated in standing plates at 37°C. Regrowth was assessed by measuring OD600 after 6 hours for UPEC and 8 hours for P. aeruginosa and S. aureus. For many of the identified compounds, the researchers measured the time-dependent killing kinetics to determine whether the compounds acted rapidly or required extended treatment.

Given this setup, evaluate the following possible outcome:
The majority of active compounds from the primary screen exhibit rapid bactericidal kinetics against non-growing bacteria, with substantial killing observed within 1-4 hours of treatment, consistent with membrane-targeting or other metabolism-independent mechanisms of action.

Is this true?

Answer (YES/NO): NO